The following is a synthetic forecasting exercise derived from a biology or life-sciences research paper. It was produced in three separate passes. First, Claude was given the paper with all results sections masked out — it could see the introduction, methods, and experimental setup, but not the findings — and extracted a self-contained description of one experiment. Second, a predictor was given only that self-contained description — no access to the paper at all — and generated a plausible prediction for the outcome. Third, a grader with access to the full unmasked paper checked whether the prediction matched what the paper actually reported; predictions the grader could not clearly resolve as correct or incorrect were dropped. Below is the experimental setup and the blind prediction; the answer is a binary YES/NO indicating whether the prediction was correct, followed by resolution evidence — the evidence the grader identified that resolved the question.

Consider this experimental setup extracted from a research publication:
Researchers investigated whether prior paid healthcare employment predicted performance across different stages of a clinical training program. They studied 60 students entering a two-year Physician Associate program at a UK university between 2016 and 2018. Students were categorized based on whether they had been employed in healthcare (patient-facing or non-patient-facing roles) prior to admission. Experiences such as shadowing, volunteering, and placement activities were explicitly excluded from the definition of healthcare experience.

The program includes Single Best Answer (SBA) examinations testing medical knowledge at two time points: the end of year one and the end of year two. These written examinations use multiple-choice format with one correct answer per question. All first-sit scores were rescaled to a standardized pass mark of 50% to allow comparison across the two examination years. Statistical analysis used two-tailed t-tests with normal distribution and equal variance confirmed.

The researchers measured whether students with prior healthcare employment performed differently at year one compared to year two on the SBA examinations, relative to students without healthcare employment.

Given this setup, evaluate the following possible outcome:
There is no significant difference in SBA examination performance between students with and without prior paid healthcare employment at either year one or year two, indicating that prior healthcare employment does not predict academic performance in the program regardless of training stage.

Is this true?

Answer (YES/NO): YES